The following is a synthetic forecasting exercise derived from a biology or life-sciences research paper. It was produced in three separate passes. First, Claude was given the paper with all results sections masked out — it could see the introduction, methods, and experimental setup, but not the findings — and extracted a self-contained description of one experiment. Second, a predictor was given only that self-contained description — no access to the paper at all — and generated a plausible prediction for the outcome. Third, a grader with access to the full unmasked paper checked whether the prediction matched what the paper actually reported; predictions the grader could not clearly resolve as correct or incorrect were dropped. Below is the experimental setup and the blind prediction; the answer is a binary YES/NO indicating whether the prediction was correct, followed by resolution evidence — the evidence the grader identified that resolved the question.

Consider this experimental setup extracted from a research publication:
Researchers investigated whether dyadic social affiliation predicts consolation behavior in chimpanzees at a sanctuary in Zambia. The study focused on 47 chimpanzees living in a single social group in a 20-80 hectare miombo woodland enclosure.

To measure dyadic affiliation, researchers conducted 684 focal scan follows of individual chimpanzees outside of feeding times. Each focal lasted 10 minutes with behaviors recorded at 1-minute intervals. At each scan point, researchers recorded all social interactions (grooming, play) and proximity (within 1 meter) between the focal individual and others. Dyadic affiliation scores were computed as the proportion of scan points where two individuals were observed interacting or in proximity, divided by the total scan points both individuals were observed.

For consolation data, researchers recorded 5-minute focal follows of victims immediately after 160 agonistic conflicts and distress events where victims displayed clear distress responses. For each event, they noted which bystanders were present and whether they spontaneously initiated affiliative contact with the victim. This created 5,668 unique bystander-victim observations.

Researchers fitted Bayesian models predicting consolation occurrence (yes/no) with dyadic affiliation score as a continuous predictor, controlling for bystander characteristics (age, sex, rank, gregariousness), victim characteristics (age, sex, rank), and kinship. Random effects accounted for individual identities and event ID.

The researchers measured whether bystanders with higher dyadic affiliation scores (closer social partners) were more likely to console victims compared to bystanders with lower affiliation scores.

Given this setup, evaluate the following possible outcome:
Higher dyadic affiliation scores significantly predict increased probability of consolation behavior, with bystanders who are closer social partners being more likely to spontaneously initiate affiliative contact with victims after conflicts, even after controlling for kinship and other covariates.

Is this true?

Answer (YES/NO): YES